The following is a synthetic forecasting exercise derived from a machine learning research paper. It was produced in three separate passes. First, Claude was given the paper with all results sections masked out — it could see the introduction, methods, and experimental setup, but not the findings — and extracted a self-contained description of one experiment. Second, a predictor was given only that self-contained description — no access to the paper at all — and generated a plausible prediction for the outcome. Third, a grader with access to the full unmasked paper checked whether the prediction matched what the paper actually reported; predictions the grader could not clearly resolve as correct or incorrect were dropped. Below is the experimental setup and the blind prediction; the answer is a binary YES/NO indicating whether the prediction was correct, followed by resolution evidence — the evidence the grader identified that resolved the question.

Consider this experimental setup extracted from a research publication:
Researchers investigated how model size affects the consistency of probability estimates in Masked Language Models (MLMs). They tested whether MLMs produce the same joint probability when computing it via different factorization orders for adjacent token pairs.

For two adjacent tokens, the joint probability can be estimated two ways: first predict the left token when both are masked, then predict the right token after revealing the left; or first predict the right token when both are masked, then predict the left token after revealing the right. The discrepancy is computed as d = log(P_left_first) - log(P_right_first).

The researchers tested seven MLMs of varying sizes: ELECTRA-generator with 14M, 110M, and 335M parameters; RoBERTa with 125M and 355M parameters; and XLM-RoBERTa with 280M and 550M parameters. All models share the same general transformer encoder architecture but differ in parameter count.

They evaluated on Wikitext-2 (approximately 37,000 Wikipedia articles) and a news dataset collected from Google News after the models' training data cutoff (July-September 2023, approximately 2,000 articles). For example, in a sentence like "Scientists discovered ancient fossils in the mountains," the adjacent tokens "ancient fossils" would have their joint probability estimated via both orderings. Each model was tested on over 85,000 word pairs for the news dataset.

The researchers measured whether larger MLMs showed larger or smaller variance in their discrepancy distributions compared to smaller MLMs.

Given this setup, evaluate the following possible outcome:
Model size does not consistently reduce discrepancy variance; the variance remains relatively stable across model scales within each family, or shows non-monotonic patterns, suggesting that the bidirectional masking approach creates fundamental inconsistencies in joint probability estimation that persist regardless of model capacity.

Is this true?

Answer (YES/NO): NO